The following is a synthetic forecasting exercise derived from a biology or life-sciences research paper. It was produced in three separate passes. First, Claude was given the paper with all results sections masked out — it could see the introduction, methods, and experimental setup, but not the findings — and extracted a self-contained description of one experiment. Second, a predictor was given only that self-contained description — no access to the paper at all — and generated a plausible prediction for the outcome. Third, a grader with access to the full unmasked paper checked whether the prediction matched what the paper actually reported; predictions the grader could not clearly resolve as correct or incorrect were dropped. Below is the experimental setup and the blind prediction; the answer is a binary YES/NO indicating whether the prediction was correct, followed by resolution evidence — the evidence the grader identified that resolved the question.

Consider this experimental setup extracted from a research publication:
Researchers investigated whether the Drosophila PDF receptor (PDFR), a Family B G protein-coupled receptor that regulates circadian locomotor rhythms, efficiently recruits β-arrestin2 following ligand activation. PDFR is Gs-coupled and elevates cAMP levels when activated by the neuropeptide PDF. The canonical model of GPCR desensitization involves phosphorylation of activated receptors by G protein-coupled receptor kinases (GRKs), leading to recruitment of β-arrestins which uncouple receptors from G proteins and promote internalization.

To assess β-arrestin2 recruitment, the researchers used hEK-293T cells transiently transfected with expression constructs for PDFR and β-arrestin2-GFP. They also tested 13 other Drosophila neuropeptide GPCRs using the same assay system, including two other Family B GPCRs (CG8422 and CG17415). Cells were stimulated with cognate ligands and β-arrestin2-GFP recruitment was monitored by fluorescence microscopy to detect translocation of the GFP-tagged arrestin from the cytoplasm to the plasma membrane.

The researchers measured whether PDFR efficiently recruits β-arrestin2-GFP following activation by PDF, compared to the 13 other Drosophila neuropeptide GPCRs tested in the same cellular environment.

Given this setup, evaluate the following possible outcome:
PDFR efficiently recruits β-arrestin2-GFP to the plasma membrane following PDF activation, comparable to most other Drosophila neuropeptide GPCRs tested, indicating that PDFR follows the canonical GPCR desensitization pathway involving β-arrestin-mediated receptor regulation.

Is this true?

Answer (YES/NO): NO